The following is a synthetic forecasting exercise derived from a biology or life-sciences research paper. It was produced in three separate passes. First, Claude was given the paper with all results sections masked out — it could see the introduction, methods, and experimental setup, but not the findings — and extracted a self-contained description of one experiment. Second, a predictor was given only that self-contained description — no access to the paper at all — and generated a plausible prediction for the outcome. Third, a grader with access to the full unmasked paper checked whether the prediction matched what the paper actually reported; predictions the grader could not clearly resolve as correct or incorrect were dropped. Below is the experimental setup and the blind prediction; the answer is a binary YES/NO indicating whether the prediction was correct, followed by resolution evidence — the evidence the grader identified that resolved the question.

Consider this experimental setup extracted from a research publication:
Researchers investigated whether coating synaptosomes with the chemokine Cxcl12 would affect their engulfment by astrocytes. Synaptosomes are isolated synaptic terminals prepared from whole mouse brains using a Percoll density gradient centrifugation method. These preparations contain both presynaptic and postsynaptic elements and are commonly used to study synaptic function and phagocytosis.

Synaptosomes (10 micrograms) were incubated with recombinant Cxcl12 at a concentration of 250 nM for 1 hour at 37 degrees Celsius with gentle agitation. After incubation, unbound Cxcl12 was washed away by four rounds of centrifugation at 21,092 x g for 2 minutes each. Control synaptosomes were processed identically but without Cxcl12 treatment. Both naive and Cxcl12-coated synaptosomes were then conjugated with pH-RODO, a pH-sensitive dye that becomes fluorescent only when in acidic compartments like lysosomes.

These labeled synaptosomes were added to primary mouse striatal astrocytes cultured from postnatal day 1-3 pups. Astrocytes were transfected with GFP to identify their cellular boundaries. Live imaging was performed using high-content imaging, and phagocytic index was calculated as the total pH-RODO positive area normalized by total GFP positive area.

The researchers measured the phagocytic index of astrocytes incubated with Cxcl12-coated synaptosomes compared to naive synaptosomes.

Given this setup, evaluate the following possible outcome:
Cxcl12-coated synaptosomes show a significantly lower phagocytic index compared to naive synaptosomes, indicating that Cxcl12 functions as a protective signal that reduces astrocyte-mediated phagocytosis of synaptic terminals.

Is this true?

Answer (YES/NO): NO